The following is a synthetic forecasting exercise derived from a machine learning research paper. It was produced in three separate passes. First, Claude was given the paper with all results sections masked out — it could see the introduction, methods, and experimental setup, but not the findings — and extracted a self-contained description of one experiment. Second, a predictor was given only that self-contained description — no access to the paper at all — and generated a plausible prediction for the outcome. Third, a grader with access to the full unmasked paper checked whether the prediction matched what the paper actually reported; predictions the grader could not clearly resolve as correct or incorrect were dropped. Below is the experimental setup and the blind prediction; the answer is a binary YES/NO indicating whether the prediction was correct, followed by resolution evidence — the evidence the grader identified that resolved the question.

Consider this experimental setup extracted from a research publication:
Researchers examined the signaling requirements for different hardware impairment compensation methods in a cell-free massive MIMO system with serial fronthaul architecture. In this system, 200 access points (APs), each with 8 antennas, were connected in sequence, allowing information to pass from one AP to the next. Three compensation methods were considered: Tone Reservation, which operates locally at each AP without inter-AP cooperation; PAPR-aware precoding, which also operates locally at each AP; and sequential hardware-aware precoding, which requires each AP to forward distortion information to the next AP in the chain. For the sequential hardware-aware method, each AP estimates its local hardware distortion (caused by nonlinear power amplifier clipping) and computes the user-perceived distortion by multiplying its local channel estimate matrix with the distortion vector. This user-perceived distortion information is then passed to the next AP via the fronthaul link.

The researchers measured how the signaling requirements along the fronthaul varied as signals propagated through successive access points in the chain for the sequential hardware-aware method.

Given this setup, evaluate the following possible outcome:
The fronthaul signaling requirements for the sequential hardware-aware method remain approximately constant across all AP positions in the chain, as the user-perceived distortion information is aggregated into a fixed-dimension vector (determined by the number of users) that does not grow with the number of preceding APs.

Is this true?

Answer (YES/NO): YES